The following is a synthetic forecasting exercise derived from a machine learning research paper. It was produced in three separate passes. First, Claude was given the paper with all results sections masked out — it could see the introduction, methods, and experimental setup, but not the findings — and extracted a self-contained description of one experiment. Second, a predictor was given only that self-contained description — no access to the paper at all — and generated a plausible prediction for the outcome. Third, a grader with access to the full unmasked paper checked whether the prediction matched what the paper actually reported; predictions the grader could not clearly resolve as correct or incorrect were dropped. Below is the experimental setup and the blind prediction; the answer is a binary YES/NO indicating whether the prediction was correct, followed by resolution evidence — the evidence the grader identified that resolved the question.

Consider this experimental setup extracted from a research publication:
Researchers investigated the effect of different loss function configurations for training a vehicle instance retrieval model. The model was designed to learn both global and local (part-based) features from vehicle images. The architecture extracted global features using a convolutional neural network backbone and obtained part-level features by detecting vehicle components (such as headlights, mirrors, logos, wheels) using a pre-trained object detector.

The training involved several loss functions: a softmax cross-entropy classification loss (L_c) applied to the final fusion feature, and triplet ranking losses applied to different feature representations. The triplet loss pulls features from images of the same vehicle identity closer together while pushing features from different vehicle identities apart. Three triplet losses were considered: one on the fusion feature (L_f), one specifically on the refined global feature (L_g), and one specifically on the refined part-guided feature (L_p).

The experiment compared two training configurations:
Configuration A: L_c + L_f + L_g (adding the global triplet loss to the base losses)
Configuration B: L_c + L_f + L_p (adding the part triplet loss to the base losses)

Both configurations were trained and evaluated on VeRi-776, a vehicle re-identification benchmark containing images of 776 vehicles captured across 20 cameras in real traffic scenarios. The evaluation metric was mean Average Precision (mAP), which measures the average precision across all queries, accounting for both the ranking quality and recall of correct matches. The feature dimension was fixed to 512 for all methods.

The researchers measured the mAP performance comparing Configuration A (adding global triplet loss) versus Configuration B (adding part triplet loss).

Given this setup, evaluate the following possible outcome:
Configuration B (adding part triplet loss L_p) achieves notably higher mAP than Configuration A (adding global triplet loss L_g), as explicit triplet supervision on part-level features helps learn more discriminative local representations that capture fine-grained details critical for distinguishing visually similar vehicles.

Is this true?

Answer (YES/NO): NO